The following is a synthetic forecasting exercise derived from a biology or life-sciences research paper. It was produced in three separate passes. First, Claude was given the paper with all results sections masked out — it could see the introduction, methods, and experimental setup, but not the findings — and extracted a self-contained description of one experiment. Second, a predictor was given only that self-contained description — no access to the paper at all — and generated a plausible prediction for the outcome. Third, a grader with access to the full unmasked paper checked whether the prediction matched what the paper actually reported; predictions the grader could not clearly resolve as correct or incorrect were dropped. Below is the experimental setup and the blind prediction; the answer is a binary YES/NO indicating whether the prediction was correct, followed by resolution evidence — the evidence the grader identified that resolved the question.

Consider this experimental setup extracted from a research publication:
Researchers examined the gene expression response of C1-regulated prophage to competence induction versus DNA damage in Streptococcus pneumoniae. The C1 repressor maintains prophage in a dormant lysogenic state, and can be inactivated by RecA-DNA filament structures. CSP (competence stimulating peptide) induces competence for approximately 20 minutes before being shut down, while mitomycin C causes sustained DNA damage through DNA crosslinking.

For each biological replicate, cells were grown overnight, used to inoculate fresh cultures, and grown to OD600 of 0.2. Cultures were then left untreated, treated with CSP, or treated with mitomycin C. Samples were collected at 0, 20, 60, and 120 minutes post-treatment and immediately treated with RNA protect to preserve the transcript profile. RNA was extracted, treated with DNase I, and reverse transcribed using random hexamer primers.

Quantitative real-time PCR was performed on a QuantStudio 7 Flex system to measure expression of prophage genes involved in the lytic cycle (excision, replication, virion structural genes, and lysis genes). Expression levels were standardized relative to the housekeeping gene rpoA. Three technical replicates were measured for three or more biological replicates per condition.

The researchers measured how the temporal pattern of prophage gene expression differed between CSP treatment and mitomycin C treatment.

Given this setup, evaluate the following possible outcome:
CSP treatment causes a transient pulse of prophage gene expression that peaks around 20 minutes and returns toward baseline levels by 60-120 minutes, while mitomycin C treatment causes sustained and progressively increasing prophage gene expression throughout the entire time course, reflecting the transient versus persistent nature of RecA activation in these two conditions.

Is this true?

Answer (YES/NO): NO